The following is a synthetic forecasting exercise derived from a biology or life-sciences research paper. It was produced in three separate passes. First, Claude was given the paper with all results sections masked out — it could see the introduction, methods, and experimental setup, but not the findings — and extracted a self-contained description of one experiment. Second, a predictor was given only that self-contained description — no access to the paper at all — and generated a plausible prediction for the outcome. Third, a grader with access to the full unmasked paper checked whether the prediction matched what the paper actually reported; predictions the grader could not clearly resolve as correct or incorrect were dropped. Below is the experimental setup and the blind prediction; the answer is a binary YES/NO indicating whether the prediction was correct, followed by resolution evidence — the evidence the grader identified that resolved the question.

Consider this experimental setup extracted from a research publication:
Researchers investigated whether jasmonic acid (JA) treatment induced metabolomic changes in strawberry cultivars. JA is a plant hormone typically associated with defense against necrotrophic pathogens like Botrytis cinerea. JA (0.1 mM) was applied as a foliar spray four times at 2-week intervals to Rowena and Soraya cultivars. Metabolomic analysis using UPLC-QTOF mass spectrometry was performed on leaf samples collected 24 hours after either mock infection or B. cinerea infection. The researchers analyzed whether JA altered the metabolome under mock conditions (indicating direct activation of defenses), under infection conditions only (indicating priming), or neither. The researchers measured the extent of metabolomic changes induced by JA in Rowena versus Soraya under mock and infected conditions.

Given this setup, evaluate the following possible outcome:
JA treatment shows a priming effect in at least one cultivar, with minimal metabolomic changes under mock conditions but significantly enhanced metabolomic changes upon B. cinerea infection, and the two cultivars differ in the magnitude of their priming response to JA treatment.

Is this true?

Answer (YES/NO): YES